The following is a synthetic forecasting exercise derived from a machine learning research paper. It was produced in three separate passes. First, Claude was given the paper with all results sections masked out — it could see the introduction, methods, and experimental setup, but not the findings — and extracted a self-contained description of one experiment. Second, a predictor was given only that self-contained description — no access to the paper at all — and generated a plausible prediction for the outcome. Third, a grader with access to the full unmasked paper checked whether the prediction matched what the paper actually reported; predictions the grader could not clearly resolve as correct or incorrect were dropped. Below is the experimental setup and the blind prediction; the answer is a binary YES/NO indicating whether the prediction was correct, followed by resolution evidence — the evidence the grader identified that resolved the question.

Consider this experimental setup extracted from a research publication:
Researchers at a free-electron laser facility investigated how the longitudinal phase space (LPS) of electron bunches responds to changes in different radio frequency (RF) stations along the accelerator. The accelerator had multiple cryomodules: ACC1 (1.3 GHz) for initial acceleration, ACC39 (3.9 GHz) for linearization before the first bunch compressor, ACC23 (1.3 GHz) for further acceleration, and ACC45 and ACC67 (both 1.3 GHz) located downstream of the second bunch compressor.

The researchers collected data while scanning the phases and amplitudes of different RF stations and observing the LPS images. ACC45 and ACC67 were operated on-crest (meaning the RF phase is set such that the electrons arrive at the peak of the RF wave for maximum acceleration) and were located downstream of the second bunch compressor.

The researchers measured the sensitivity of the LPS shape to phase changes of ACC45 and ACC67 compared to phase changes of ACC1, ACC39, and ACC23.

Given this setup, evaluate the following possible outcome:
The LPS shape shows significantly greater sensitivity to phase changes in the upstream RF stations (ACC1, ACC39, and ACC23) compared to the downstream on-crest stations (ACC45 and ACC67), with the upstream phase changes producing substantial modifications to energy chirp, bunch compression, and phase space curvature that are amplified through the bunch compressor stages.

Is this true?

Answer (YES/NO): YES